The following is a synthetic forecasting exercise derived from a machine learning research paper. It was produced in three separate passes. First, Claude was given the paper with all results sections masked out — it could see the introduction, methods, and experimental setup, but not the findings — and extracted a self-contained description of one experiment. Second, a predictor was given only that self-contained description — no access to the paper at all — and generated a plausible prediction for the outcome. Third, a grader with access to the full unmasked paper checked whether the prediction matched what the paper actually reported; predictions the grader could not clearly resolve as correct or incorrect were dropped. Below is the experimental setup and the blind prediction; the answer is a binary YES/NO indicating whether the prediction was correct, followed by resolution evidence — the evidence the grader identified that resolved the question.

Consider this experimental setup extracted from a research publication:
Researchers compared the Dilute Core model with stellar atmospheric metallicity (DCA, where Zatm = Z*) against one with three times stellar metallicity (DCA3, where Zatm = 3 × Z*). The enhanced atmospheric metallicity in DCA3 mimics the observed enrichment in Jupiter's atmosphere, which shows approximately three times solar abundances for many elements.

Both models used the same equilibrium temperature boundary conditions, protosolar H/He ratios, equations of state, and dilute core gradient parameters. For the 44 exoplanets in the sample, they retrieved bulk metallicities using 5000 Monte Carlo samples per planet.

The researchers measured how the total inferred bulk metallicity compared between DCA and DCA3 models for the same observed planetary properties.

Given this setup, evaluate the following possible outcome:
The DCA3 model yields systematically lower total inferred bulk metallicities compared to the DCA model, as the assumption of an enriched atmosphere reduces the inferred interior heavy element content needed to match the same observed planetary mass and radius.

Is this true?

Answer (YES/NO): NO